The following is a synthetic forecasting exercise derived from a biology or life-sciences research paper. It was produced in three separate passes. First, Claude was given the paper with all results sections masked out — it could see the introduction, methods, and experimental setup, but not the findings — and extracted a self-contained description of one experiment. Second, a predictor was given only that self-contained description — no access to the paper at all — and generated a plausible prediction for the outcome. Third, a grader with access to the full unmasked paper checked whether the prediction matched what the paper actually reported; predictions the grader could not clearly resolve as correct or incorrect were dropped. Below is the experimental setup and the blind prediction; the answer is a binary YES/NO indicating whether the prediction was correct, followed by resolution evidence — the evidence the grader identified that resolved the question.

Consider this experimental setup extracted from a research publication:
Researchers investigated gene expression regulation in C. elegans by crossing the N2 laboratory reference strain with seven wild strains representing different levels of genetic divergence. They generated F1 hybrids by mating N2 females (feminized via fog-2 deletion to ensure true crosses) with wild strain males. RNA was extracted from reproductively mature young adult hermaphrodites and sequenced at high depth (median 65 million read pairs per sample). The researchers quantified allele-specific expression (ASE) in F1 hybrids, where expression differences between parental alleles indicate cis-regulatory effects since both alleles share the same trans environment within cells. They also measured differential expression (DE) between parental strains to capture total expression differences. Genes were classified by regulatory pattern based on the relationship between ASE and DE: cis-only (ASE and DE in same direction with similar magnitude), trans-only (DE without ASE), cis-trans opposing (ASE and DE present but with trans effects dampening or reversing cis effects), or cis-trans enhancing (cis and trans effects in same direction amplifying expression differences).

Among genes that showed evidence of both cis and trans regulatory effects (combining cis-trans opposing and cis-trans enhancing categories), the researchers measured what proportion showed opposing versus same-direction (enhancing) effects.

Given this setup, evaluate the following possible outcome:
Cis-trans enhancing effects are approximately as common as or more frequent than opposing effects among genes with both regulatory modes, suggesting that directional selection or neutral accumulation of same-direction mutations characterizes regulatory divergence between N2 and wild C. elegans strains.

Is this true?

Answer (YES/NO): NO